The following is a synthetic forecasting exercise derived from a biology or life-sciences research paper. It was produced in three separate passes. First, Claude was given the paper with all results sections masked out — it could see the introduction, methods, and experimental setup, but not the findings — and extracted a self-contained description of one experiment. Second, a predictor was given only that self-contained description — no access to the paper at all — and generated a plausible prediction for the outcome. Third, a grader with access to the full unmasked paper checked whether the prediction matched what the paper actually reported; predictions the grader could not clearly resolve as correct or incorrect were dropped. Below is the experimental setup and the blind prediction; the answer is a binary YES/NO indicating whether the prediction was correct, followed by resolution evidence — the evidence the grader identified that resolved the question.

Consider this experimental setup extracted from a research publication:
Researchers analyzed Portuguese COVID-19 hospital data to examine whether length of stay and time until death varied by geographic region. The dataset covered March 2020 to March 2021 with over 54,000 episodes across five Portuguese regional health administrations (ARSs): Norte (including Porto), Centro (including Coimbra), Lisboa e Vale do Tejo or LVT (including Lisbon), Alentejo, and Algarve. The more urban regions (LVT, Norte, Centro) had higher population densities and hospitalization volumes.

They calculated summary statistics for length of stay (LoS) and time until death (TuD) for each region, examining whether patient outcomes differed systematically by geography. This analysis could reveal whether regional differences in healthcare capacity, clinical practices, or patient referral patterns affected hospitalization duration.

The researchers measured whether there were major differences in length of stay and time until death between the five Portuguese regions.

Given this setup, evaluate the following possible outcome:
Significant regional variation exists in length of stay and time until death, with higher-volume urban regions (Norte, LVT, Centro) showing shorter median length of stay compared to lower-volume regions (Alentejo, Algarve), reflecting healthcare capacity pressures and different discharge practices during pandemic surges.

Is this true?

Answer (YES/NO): NO